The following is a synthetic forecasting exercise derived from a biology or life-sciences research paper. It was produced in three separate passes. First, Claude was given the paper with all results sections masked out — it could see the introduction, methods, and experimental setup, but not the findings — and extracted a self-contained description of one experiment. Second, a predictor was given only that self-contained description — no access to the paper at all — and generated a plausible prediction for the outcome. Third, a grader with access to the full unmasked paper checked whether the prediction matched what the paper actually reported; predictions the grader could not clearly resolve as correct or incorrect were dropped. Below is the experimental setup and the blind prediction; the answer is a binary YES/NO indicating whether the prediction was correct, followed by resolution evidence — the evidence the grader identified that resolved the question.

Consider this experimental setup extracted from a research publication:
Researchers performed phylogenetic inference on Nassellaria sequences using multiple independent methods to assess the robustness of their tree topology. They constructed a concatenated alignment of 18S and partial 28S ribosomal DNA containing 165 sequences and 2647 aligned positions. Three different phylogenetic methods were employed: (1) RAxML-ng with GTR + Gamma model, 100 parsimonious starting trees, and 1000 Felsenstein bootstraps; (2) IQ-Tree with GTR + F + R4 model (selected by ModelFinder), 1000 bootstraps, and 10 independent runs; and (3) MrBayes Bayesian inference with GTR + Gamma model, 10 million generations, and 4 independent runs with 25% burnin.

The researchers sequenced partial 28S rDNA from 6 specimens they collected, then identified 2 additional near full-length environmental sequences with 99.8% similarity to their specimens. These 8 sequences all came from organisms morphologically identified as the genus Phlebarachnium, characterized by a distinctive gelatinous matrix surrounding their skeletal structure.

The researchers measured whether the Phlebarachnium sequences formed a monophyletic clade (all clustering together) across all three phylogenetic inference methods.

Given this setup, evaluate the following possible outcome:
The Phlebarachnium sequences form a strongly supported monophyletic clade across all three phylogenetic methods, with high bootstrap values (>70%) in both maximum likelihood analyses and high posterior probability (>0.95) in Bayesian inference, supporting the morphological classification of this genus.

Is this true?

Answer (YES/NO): NO